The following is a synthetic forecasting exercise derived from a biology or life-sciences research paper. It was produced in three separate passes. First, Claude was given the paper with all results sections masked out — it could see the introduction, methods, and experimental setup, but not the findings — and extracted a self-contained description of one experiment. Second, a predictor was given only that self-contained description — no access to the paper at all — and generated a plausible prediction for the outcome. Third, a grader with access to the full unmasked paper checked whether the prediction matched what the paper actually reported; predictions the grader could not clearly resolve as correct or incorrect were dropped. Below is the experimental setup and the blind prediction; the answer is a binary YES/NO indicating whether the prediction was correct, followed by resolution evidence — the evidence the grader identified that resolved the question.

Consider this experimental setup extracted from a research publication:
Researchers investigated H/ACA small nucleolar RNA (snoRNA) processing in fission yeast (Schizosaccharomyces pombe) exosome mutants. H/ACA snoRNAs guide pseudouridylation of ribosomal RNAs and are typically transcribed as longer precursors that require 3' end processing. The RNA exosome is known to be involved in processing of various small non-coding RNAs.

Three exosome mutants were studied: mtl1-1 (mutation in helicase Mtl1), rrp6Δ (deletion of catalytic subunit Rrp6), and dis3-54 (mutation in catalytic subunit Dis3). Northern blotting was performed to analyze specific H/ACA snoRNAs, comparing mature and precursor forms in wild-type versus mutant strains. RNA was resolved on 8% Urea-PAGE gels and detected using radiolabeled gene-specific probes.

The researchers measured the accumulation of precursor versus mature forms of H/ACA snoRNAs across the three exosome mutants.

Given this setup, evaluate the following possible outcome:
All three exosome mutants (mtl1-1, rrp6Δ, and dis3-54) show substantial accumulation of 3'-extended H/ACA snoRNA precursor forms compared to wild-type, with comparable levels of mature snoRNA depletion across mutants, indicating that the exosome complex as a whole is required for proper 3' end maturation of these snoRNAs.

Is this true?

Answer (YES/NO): NO